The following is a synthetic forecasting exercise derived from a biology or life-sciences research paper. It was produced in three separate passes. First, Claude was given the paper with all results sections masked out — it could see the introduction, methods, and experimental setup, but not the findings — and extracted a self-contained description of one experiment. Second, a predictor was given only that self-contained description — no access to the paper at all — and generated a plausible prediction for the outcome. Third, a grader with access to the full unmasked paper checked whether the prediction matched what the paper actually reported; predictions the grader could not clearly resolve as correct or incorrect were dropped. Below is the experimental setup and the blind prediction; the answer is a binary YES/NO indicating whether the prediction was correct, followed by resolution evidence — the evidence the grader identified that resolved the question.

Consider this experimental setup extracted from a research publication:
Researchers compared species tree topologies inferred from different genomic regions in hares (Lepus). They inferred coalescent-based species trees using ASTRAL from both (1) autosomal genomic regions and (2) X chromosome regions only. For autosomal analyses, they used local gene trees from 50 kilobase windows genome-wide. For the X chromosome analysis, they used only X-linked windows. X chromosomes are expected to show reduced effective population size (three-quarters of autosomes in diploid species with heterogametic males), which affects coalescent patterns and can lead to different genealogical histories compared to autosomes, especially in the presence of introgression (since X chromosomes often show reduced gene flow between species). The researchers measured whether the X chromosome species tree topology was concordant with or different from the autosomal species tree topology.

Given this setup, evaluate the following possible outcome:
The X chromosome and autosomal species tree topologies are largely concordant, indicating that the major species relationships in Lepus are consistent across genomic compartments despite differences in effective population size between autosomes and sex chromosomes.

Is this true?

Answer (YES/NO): NO